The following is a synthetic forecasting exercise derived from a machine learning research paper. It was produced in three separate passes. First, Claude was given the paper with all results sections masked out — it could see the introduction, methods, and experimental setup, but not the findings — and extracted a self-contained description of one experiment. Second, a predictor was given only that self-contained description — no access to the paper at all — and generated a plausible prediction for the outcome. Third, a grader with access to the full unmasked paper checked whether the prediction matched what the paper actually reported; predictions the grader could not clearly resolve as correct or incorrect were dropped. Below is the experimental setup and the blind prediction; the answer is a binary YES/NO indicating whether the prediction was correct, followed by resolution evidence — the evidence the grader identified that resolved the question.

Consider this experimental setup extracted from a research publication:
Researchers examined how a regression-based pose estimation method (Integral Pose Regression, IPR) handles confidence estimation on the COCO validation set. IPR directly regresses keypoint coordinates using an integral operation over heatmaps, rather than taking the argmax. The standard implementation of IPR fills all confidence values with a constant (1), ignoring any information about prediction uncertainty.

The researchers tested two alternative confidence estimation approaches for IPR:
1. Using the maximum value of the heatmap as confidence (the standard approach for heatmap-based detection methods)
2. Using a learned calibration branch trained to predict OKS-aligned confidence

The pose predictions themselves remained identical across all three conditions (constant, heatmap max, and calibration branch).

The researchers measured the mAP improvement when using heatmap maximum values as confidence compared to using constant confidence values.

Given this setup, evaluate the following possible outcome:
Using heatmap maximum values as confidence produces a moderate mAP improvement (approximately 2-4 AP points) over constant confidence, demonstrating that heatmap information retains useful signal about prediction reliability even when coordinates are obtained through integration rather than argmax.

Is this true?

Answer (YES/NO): YES